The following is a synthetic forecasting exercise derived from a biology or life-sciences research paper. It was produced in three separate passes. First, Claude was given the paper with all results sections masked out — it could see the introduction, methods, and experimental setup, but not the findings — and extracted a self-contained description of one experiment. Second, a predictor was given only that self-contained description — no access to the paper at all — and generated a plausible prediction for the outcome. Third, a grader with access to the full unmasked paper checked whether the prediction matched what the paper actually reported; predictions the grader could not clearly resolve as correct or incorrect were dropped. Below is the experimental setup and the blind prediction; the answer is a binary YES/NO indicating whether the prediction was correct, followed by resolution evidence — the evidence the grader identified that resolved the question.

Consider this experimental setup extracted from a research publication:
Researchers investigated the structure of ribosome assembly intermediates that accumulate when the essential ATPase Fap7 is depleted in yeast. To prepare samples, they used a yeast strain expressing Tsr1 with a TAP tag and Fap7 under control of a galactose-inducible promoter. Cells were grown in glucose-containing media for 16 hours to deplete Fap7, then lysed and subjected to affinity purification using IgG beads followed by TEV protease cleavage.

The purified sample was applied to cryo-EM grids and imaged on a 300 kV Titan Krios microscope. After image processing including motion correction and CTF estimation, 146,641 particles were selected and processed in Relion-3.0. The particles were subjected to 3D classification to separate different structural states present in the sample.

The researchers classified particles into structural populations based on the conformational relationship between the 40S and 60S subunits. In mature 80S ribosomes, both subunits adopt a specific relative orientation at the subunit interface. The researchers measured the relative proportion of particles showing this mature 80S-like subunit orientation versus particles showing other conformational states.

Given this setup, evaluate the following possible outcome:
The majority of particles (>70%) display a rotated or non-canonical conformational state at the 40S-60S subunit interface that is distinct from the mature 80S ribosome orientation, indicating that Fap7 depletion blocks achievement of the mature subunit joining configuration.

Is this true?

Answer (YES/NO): NO